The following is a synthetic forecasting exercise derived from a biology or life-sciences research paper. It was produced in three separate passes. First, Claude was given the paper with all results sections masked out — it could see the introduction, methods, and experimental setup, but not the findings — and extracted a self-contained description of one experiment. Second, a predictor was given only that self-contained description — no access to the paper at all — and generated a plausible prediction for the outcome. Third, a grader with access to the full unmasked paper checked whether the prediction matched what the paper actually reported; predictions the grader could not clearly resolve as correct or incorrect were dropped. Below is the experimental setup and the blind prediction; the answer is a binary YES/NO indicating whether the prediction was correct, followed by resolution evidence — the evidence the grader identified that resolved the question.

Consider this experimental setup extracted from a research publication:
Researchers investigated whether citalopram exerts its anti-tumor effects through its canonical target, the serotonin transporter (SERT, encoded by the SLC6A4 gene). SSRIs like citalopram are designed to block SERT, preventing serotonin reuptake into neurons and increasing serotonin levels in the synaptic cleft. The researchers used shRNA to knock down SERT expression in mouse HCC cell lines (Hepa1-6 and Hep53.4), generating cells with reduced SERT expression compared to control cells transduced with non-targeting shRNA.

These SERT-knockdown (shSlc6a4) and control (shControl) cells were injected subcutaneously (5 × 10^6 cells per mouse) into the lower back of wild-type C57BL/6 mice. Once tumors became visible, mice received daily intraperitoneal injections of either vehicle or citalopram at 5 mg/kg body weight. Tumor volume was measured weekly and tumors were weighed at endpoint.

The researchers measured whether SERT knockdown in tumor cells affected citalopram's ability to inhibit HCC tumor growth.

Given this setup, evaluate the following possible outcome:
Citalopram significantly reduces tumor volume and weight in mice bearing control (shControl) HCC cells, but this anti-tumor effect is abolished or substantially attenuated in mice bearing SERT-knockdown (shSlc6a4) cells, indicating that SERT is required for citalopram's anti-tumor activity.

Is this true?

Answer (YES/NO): NO